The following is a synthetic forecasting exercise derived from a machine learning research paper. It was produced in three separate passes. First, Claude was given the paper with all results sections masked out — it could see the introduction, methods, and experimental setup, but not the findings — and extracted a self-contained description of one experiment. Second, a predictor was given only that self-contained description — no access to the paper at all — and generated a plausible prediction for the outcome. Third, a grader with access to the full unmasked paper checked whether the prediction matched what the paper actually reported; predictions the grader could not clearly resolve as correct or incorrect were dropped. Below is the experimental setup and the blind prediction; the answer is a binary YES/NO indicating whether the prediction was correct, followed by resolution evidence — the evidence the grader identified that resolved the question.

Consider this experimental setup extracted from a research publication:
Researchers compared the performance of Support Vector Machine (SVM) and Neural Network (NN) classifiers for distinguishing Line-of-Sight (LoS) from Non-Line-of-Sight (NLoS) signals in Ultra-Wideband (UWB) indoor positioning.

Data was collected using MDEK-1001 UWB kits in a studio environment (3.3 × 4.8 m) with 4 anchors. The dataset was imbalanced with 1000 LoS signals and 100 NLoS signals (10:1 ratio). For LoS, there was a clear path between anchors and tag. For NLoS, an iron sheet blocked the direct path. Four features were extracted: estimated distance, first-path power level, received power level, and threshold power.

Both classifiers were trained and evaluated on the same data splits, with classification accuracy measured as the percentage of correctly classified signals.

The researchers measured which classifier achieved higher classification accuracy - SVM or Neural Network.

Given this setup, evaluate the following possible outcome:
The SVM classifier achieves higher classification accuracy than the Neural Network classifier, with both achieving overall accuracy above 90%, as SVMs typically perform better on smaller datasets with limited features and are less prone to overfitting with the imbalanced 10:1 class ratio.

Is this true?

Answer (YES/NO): NO